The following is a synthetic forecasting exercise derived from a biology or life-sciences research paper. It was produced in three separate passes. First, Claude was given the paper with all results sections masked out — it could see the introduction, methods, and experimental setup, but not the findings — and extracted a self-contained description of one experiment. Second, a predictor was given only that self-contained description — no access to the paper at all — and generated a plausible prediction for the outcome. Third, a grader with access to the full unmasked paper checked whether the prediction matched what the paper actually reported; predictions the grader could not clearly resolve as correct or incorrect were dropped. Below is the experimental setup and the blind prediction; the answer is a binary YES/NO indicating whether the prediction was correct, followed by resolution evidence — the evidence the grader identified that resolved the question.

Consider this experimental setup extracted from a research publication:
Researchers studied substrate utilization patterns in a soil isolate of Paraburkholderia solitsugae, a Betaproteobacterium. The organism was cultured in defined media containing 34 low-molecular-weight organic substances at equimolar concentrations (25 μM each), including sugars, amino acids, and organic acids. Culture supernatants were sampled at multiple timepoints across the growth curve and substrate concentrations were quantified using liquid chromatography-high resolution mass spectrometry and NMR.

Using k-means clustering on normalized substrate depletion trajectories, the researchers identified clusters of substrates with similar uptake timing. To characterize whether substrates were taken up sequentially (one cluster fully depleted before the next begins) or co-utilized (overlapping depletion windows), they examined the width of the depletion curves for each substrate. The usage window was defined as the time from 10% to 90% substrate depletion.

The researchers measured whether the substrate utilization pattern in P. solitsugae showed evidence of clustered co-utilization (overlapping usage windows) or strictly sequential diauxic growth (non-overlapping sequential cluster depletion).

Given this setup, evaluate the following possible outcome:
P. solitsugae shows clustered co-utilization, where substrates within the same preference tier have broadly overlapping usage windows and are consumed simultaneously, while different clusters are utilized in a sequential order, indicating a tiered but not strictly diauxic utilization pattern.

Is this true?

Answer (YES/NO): YES